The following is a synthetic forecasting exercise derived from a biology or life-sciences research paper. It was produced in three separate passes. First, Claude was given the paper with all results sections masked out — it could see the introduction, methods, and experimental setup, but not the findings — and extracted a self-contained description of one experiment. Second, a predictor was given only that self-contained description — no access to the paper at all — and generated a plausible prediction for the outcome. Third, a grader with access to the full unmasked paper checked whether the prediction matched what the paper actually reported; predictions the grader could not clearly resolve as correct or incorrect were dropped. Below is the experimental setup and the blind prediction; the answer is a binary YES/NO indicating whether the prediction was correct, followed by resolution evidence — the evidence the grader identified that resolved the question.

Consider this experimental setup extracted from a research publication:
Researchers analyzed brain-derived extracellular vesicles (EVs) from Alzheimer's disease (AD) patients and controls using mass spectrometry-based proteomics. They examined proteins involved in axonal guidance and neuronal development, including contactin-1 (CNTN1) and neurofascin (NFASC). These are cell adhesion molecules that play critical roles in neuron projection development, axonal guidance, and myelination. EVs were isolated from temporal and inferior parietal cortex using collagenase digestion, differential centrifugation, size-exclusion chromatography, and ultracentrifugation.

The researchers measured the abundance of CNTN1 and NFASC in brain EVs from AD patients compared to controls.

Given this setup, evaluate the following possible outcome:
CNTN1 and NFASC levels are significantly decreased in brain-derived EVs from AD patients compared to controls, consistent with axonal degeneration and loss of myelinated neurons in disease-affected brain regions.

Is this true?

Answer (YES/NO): YES